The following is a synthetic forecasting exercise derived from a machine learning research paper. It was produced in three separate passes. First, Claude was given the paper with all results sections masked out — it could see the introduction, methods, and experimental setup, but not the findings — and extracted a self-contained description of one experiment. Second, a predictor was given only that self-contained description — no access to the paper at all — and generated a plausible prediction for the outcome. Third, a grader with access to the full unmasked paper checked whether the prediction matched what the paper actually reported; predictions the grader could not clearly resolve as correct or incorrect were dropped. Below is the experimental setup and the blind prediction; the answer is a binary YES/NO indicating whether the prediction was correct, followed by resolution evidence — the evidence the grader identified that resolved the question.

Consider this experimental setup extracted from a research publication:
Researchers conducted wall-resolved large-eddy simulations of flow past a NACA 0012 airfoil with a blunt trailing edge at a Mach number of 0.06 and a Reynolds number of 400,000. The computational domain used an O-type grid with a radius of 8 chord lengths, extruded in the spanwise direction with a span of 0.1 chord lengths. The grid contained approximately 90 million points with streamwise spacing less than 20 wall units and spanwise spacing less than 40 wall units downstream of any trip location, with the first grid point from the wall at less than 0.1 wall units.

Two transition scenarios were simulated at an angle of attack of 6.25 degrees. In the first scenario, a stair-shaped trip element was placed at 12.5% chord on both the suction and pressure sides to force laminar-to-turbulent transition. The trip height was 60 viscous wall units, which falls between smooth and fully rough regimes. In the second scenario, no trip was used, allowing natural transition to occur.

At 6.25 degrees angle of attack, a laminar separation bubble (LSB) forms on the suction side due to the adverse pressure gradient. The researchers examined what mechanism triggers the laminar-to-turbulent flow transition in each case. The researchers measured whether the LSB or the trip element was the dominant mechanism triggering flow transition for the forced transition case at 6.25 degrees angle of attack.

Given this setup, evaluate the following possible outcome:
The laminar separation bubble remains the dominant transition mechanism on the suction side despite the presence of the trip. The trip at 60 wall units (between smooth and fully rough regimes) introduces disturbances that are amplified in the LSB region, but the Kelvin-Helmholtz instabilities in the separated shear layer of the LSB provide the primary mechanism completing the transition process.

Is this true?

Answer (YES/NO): NO